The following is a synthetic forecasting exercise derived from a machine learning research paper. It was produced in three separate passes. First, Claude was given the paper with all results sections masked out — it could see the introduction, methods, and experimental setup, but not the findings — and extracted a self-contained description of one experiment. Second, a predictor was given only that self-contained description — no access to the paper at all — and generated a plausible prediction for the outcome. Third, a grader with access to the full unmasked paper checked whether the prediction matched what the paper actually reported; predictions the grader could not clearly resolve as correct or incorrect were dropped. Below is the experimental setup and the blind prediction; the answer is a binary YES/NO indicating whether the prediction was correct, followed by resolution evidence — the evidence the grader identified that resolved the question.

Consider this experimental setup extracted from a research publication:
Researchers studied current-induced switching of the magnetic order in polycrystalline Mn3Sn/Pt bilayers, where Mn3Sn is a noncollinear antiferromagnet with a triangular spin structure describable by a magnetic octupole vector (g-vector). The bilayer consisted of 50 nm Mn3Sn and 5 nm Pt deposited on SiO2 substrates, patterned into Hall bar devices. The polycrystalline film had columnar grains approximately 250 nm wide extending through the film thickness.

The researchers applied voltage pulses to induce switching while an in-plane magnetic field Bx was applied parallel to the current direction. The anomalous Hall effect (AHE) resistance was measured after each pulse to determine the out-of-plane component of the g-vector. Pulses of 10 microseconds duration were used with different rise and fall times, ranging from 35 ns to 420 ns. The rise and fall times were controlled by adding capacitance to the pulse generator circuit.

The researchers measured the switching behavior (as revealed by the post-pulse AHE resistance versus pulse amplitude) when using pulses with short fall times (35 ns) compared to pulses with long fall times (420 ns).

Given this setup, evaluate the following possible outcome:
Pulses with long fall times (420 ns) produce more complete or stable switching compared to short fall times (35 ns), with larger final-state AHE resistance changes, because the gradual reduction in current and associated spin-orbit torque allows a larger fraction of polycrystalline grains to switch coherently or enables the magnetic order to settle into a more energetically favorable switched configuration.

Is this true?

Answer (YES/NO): NO